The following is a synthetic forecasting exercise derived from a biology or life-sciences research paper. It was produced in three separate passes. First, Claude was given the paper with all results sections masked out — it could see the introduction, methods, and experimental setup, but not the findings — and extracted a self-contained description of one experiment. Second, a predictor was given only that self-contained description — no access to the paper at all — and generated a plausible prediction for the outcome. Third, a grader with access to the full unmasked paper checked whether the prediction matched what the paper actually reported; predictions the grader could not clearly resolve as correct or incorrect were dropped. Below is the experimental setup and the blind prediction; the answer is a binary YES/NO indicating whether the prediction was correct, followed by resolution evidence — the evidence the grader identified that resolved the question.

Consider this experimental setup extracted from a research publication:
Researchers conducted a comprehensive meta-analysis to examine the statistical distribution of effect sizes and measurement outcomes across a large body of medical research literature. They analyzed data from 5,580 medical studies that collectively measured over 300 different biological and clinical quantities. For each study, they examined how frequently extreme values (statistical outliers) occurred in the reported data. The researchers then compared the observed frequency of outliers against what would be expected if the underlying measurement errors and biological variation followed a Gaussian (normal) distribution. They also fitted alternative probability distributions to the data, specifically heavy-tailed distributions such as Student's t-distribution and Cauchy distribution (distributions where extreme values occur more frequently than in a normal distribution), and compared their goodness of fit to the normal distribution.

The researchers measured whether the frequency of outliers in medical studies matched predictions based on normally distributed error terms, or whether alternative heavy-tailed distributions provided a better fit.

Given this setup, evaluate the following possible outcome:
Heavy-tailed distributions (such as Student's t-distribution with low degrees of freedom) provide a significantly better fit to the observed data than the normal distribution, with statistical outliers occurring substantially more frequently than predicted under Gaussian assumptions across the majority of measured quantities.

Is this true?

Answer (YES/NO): YES